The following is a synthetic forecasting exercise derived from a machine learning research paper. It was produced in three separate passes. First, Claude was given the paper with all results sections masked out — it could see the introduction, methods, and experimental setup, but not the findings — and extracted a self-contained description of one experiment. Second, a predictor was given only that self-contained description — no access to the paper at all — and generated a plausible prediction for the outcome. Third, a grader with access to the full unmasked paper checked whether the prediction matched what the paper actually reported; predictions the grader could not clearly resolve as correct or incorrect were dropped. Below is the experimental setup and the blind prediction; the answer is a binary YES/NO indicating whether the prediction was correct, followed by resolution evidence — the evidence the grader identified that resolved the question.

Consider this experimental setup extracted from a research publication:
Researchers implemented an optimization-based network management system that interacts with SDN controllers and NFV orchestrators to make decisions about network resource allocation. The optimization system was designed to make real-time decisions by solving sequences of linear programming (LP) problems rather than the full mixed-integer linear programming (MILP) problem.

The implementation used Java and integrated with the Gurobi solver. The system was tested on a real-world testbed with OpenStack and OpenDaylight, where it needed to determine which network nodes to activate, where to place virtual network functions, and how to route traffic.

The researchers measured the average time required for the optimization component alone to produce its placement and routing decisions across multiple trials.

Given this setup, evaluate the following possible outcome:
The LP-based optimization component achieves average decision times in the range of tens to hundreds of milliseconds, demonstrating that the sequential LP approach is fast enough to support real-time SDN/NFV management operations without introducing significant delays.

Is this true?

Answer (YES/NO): NO